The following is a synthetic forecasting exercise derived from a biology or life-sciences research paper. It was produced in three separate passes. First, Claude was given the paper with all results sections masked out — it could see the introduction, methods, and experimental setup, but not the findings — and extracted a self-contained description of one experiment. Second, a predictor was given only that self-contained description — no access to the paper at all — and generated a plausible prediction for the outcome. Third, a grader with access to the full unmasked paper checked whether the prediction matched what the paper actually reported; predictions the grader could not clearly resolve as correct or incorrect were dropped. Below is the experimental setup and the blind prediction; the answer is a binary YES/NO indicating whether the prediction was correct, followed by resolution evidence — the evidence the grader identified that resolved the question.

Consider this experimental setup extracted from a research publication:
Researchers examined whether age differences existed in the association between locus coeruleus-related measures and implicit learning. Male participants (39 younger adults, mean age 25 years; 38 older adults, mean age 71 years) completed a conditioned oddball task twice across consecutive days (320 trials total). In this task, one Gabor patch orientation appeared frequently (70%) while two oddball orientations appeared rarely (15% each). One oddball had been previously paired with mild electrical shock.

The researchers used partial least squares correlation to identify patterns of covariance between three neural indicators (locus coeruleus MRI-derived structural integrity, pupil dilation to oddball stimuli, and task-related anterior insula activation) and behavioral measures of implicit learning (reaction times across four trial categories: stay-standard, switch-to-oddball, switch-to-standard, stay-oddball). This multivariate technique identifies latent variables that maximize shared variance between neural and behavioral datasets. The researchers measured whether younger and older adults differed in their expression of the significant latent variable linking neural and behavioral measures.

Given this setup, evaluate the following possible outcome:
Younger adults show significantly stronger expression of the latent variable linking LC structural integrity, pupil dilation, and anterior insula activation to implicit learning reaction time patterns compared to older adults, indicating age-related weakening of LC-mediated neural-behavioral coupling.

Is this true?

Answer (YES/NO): NO